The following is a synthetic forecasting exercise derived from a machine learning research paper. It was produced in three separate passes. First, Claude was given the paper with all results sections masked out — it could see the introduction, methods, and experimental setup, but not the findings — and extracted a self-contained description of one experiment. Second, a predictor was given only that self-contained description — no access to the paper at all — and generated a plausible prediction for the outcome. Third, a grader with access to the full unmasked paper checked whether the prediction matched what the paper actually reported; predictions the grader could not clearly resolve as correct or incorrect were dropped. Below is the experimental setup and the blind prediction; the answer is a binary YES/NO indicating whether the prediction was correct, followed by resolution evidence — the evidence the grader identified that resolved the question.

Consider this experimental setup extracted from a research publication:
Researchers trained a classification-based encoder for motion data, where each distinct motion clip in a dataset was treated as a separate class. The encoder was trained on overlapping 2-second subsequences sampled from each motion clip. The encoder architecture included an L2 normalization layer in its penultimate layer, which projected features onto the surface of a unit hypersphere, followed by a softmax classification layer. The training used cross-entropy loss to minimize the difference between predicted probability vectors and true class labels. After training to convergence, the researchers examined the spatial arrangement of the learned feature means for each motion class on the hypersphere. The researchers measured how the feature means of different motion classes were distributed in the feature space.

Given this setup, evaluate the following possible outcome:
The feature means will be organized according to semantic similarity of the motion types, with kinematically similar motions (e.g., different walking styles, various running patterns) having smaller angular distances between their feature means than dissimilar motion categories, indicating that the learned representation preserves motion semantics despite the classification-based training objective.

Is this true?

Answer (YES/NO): NO